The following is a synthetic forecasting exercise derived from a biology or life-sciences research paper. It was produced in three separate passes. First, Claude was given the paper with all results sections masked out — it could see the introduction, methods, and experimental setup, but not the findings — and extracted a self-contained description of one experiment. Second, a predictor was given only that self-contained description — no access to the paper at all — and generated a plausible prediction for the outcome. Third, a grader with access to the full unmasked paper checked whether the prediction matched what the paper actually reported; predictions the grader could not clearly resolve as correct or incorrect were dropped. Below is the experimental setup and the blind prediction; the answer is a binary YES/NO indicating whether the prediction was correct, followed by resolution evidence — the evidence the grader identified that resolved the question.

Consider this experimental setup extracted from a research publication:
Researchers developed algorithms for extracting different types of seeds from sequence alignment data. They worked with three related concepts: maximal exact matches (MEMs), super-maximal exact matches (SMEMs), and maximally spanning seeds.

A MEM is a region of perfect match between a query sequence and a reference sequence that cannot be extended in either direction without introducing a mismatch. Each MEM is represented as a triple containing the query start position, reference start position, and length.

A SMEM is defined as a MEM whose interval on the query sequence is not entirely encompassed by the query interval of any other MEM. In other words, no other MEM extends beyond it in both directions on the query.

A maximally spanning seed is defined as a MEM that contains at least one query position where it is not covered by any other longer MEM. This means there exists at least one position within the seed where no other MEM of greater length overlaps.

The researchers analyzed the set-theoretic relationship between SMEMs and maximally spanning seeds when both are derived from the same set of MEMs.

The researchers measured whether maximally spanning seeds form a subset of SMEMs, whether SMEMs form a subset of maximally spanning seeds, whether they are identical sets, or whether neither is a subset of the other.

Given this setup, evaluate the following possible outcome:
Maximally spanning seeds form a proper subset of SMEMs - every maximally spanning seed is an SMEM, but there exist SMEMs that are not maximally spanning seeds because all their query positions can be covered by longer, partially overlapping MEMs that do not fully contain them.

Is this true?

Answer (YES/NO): YES